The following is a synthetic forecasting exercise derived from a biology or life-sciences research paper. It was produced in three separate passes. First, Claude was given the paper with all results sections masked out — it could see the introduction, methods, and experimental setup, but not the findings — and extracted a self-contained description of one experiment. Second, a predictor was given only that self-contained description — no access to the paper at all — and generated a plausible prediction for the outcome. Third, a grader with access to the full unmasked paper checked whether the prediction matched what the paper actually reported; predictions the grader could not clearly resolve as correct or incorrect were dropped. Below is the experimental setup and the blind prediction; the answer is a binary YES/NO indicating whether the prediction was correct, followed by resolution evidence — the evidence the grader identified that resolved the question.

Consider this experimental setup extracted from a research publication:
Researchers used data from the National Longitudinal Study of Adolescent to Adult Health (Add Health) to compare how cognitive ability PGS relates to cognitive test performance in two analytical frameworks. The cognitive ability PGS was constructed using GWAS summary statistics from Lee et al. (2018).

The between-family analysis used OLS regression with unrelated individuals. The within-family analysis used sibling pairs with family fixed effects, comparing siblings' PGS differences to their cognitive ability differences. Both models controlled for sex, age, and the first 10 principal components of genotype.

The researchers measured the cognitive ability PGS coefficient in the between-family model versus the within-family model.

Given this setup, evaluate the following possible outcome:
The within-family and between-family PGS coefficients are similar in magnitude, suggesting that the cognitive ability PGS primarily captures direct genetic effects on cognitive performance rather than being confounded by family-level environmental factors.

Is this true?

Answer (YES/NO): NO